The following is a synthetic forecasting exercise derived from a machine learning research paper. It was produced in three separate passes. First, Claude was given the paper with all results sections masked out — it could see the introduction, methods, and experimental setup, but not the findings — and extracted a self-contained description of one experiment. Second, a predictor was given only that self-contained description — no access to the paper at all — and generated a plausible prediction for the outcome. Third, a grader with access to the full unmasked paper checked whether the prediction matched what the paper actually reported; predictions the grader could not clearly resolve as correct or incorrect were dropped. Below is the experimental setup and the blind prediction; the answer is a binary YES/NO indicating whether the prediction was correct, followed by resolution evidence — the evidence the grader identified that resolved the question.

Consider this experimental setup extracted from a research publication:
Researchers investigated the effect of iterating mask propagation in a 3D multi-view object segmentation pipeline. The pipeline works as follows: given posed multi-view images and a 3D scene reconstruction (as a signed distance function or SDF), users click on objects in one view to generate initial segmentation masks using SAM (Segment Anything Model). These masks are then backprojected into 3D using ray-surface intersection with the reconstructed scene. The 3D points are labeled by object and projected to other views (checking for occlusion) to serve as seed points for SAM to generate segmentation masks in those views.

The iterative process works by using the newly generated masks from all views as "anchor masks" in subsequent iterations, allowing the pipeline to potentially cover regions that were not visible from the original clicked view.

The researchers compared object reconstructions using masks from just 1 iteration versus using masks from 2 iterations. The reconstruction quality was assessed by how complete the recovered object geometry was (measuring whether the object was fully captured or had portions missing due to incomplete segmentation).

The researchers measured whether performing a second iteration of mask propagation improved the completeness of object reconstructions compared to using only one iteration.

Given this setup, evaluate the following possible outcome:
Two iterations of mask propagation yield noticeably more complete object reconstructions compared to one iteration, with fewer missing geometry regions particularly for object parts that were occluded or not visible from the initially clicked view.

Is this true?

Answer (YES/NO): YES